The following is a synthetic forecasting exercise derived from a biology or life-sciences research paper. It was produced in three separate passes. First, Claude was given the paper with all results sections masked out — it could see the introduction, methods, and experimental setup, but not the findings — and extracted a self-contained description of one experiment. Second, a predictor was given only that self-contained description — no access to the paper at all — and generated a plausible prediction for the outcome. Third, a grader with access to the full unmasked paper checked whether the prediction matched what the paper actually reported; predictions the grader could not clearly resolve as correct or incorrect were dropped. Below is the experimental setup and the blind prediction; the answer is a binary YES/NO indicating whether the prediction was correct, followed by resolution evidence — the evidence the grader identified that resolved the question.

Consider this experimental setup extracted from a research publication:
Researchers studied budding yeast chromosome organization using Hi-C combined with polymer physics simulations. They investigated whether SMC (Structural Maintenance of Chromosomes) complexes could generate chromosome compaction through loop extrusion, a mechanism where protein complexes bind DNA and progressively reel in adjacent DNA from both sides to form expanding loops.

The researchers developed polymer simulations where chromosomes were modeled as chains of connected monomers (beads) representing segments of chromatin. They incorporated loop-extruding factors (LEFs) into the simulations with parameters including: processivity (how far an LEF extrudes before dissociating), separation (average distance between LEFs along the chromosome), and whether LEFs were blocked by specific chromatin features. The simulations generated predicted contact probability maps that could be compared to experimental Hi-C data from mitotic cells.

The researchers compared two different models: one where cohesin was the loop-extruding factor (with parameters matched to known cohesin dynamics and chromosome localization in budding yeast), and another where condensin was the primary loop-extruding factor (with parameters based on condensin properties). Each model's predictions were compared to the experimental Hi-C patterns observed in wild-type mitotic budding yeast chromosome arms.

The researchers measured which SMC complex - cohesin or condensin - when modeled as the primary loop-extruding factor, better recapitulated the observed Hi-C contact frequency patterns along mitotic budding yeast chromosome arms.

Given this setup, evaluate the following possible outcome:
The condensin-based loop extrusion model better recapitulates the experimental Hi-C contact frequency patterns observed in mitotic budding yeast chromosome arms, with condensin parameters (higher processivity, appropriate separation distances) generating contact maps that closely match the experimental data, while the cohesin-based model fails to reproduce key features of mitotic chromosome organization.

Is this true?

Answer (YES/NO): NO